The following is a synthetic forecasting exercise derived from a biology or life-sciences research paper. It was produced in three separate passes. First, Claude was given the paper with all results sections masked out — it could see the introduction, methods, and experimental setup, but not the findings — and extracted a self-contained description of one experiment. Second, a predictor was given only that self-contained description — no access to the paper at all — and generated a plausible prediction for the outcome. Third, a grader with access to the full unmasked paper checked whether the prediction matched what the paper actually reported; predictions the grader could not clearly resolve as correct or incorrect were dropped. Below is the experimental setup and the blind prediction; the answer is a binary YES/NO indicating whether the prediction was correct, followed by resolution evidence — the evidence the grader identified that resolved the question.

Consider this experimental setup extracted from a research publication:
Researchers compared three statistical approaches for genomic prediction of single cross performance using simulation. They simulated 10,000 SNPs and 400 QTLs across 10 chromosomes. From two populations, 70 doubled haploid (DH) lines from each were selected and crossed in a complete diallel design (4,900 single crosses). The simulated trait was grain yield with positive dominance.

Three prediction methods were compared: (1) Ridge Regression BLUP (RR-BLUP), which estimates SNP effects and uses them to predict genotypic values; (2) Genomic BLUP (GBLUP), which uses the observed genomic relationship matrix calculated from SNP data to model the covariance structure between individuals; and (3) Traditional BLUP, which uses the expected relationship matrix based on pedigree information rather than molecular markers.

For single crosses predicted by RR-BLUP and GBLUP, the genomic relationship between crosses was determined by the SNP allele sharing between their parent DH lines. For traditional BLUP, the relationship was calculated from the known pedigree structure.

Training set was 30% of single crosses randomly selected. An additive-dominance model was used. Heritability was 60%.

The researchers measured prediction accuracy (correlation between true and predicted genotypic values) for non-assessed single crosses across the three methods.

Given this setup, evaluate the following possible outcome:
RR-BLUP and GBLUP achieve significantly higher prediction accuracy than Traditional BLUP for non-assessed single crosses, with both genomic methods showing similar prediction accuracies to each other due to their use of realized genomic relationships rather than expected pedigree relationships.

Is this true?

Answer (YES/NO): NO